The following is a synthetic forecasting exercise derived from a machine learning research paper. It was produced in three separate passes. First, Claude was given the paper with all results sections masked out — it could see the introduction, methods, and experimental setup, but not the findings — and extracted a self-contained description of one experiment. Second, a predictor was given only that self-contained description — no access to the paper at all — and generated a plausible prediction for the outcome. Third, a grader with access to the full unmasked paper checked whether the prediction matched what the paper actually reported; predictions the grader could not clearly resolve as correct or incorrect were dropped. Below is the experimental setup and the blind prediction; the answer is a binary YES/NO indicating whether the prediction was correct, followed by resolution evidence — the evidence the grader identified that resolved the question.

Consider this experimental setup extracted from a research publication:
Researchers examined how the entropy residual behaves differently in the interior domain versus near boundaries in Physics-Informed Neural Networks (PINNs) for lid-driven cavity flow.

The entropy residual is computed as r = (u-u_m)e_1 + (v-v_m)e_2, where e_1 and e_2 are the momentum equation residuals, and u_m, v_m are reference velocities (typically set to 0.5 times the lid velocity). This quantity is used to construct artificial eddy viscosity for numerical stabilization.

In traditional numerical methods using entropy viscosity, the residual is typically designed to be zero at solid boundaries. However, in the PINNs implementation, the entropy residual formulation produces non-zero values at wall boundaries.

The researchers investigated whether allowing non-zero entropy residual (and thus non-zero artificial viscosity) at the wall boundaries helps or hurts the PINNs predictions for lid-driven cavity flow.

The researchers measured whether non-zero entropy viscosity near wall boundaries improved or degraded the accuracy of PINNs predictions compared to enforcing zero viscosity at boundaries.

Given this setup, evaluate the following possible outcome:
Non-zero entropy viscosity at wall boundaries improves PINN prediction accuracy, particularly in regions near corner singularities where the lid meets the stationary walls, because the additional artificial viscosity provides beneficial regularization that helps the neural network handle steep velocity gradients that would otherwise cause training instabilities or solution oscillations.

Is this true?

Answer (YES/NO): YES